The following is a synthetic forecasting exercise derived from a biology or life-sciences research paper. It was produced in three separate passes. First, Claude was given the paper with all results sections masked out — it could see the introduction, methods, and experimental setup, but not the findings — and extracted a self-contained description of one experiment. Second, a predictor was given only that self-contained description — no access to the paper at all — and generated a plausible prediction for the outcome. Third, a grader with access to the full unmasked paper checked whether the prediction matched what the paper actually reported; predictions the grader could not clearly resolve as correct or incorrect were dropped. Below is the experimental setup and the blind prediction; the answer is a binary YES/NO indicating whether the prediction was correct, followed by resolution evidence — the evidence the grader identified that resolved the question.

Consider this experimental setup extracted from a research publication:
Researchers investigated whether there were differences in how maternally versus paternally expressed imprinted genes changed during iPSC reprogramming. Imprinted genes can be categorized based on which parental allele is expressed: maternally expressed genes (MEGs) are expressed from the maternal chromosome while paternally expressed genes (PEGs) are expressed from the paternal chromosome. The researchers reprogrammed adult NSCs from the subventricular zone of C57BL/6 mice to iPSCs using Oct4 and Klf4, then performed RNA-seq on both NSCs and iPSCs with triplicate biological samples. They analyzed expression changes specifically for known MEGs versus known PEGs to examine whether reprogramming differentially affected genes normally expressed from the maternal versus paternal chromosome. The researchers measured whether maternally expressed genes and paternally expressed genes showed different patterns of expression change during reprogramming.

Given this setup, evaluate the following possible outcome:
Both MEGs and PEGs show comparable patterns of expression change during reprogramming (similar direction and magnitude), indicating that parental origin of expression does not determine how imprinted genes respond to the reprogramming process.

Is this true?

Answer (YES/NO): YES